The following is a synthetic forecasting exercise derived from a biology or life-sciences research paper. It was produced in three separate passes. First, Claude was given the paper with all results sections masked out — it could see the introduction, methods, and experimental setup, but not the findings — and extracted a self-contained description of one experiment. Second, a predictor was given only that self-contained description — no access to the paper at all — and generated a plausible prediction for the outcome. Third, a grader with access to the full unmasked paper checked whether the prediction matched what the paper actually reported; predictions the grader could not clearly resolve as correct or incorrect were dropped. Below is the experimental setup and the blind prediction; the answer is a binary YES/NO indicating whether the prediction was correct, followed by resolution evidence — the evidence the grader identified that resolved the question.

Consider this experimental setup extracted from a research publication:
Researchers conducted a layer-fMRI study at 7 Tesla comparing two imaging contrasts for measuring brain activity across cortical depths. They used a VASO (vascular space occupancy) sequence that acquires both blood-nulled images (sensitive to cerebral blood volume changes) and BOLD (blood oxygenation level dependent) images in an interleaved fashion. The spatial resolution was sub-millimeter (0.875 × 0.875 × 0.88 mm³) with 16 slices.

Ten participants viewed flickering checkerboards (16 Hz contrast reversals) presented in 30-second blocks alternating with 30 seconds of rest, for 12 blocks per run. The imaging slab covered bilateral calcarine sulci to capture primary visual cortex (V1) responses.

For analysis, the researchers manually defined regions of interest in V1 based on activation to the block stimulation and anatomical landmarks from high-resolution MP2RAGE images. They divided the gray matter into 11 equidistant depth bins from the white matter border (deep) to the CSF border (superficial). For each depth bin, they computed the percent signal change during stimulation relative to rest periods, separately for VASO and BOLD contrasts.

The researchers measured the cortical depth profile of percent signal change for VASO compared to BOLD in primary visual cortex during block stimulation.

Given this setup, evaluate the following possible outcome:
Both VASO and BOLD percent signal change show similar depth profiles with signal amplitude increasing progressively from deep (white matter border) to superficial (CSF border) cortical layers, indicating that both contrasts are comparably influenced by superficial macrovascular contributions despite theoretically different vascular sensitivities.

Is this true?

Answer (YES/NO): NO